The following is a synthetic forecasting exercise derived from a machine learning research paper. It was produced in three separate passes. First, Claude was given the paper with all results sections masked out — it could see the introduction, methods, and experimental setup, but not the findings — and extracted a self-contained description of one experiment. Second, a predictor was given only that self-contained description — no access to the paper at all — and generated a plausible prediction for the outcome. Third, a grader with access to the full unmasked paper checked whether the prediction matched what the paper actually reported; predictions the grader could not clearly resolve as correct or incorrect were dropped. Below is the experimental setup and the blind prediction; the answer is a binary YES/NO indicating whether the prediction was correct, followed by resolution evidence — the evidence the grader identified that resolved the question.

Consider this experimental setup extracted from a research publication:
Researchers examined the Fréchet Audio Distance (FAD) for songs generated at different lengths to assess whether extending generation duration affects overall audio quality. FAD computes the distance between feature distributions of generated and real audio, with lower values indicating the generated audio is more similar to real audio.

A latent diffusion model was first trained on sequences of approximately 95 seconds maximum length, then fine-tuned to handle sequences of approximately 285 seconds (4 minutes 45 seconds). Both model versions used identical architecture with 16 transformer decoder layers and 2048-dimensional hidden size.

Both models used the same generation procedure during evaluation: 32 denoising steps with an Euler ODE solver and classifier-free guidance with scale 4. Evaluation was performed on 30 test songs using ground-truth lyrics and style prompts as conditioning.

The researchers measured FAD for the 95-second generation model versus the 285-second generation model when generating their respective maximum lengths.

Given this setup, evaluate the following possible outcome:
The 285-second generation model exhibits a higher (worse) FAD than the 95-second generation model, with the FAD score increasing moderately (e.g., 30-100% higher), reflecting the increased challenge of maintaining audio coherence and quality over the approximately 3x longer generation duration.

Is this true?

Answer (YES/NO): NO